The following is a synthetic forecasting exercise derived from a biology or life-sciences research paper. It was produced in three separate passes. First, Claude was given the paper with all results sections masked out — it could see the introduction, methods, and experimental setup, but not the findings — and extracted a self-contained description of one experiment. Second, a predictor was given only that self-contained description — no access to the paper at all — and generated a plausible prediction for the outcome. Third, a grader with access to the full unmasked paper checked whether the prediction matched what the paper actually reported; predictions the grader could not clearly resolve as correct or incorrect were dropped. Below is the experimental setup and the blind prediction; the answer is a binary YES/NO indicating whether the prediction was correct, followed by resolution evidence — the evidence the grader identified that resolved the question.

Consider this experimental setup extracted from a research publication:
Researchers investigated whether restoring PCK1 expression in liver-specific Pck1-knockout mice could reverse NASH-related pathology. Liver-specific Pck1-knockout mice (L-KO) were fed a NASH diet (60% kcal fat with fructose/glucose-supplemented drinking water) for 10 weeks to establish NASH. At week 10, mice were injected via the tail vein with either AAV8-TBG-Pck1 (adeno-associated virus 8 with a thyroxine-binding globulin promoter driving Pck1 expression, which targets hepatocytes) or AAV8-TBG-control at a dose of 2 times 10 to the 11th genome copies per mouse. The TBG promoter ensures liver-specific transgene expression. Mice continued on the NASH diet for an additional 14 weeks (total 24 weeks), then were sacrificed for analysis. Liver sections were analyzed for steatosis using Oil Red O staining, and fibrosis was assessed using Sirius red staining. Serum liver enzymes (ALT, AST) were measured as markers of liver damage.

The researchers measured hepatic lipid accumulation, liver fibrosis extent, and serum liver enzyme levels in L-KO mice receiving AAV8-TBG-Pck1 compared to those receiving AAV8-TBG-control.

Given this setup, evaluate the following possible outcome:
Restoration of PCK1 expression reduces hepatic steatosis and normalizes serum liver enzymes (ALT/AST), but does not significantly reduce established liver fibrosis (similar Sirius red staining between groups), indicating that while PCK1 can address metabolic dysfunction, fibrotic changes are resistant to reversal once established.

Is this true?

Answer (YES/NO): NO